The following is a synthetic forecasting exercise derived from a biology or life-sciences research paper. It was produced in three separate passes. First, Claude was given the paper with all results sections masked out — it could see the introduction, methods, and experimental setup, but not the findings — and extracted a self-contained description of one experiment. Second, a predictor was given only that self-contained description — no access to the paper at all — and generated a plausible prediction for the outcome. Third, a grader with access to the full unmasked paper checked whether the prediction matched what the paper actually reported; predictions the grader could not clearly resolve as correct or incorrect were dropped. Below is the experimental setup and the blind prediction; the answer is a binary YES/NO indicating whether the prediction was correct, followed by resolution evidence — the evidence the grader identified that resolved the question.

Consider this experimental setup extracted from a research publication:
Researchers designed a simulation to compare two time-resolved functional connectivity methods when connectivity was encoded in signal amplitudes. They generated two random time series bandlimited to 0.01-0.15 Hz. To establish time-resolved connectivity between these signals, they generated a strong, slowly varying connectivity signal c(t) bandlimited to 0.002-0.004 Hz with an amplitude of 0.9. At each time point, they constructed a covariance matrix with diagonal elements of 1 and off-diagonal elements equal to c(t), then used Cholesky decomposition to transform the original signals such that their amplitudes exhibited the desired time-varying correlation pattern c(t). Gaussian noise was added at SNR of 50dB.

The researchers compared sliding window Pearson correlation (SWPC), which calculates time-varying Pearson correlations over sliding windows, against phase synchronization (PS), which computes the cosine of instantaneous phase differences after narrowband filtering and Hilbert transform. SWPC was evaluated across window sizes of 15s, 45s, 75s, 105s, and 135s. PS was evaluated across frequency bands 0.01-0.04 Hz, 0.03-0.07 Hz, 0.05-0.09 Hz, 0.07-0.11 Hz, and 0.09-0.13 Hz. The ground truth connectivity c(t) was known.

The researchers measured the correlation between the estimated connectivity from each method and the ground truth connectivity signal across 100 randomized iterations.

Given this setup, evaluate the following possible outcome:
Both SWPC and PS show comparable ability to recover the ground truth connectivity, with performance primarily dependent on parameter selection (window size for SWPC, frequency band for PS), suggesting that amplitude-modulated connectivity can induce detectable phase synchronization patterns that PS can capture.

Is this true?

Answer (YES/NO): NO